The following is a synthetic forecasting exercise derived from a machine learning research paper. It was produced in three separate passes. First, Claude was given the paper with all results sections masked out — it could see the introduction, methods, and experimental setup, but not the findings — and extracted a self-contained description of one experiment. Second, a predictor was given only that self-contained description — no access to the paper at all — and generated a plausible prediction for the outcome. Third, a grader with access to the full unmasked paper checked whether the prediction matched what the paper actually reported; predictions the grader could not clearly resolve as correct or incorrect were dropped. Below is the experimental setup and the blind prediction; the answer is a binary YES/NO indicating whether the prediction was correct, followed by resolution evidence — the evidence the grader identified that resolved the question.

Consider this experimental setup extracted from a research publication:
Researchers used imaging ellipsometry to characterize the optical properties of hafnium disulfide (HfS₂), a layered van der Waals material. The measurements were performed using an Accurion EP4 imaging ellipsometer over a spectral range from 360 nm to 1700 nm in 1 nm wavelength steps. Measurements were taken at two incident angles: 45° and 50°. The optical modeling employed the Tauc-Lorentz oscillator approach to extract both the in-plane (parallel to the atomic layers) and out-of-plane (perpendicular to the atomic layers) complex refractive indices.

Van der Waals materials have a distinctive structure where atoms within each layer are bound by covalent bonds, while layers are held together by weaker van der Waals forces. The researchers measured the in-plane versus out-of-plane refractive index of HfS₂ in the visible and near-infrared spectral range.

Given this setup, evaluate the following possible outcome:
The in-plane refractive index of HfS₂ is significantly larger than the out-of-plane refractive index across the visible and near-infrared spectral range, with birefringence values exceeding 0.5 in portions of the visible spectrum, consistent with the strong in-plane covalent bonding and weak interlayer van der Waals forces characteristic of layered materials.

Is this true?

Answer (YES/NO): YES